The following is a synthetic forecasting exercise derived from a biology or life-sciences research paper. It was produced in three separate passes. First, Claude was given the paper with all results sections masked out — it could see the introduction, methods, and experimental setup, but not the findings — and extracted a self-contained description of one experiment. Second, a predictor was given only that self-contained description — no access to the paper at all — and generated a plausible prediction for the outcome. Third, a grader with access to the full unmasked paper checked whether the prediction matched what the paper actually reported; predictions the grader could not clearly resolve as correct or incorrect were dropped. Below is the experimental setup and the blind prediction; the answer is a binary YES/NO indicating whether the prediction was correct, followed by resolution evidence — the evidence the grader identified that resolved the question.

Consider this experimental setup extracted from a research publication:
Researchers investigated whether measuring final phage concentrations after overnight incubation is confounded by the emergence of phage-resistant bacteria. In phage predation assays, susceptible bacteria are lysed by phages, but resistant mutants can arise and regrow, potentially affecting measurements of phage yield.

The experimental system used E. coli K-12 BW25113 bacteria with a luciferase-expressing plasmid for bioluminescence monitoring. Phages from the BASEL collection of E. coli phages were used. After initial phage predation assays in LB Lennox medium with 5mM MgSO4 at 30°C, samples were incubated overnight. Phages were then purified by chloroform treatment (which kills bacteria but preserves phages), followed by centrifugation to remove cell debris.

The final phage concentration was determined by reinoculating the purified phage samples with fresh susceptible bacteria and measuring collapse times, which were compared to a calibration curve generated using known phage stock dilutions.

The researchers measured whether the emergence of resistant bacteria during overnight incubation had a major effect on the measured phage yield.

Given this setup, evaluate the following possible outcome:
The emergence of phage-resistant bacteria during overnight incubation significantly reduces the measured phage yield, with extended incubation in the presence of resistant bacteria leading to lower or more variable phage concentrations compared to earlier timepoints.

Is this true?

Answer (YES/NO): NO